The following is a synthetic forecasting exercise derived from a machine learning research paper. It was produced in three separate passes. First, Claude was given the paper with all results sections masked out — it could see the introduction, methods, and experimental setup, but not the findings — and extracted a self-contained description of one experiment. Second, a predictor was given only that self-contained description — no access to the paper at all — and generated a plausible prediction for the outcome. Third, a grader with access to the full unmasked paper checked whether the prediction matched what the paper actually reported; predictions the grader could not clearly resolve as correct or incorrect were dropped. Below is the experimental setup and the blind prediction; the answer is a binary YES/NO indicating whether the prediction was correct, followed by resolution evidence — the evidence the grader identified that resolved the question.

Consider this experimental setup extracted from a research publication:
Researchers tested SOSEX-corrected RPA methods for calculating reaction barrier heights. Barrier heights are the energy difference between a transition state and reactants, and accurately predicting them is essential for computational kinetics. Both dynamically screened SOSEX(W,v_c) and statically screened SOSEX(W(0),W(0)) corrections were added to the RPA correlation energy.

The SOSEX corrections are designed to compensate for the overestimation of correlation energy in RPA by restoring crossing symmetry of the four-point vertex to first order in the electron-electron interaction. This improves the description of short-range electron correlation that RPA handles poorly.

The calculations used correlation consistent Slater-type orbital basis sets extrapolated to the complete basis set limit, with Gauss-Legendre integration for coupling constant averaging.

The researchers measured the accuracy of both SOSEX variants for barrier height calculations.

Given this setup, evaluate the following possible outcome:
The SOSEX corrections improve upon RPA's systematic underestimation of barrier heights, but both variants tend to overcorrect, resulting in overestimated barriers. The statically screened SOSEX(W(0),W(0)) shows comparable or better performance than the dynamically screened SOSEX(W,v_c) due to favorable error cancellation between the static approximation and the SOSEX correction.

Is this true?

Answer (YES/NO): NO